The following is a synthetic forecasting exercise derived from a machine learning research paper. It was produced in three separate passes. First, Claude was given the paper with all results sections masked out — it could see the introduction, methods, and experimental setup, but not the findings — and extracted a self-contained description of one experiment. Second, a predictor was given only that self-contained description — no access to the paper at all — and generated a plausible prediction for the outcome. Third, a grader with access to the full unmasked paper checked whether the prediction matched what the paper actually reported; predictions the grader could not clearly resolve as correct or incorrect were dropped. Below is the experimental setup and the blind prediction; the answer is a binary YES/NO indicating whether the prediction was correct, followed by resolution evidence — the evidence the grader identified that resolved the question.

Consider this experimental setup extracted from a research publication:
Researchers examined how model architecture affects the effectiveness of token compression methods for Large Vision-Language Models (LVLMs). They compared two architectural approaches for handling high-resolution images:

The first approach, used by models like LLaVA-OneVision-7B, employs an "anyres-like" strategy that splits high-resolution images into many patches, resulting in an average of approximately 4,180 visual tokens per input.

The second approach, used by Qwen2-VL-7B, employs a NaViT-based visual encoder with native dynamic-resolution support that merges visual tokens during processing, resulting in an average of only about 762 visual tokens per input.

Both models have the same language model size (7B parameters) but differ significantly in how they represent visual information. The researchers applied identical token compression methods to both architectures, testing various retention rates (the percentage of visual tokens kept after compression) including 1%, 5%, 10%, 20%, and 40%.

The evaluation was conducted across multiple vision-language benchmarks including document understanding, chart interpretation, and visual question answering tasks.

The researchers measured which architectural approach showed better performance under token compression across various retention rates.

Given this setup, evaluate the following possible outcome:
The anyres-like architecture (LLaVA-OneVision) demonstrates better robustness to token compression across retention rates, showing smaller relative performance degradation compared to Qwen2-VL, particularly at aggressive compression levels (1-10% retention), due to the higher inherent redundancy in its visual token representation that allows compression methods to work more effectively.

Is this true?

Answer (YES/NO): YES